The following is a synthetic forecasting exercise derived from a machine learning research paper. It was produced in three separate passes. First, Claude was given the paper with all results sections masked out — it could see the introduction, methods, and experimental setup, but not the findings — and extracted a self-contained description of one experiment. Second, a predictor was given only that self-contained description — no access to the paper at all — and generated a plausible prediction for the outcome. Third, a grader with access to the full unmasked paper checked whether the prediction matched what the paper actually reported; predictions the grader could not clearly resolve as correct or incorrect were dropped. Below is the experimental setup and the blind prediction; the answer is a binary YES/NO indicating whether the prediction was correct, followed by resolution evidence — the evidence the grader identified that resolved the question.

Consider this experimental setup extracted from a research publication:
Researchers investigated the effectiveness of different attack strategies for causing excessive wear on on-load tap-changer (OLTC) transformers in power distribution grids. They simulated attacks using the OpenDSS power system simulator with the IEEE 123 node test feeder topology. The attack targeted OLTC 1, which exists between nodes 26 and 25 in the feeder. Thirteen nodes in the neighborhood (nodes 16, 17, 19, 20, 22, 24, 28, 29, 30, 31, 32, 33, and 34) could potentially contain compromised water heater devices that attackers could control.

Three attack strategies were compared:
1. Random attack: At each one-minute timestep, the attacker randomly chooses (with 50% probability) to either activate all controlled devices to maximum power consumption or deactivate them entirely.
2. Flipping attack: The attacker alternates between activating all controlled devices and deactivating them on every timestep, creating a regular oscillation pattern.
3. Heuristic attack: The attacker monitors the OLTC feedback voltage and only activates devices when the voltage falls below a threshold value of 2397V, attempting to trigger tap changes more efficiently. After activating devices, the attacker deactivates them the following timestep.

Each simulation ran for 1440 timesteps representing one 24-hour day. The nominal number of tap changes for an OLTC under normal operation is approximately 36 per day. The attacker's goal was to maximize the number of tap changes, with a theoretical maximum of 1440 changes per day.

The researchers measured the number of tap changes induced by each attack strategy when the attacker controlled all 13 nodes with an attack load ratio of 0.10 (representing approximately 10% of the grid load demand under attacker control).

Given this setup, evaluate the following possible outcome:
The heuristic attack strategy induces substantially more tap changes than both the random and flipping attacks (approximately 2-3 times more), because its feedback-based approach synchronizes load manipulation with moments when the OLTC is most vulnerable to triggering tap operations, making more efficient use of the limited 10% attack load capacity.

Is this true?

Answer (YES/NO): NO